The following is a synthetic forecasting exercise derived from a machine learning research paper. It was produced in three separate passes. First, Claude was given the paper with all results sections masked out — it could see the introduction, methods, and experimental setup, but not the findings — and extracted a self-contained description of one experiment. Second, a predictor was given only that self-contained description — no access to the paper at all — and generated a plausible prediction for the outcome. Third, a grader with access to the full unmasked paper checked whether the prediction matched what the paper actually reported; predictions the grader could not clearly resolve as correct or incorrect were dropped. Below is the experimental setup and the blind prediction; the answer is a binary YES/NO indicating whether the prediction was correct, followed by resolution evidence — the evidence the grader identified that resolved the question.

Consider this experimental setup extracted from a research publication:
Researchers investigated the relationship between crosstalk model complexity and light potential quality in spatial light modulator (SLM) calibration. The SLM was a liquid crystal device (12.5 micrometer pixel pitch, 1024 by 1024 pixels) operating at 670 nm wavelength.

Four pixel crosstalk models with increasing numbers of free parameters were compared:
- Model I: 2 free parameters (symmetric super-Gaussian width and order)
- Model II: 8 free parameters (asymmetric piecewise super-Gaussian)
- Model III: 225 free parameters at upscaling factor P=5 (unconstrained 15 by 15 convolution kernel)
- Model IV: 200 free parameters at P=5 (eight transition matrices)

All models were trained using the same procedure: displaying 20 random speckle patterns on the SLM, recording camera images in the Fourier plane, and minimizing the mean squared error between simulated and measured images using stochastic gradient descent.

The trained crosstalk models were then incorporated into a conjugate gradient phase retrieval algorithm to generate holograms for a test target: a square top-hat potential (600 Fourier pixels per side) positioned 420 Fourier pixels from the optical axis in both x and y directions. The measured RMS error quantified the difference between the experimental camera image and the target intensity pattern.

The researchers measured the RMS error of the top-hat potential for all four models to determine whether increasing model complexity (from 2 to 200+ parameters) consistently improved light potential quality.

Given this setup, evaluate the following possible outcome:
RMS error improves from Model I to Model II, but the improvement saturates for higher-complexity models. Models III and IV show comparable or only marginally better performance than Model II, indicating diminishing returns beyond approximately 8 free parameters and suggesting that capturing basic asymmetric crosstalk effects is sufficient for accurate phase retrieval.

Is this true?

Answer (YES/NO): NO